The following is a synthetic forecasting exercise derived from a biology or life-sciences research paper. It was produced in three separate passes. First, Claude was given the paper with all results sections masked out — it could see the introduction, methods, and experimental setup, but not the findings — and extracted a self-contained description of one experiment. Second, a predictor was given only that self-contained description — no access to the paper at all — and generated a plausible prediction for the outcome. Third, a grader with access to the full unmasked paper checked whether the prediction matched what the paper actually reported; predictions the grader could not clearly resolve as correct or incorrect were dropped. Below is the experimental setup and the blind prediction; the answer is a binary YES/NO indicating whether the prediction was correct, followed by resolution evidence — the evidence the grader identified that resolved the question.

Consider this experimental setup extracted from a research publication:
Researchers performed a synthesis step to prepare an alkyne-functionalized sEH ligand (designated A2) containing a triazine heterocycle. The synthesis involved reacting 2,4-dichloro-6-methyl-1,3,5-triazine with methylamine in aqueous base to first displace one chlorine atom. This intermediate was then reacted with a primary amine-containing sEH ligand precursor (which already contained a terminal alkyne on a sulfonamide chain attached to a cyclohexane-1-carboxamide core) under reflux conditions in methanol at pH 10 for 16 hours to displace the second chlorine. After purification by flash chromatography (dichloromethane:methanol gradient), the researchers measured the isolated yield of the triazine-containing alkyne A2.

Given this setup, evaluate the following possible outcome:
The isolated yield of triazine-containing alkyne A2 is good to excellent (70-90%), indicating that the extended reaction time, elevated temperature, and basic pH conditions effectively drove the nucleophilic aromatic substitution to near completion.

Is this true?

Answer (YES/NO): NO